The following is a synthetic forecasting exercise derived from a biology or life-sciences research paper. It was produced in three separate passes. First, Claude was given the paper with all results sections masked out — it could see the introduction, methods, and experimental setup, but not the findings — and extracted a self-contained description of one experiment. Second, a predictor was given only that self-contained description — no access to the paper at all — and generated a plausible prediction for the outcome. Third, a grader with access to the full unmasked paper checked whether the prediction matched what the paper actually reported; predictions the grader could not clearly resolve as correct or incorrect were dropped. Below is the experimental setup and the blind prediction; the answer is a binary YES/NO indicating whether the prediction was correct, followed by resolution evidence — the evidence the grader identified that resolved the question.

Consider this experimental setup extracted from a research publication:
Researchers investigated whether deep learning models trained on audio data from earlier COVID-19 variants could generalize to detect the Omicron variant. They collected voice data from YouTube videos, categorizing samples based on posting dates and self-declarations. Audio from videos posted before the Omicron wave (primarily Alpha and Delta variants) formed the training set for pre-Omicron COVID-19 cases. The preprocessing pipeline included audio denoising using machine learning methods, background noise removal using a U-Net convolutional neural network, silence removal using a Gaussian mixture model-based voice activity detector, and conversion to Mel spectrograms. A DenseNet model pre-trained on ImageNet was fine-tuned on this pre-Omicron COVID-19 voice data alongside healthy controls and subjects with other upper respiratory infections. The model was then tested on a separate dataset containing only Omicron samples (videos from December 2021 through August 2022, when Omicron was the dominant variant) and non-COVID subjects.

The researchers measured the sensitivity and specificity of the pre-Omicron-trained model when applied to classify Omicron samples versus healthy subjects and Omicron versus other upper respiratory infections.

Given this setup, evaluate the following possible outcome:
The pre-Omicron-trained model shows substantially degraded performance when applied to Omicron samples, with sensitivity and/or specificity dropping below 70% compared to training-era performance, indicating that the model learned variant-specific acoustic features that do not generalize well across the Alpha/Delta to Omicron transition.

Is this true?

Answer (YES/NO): YES